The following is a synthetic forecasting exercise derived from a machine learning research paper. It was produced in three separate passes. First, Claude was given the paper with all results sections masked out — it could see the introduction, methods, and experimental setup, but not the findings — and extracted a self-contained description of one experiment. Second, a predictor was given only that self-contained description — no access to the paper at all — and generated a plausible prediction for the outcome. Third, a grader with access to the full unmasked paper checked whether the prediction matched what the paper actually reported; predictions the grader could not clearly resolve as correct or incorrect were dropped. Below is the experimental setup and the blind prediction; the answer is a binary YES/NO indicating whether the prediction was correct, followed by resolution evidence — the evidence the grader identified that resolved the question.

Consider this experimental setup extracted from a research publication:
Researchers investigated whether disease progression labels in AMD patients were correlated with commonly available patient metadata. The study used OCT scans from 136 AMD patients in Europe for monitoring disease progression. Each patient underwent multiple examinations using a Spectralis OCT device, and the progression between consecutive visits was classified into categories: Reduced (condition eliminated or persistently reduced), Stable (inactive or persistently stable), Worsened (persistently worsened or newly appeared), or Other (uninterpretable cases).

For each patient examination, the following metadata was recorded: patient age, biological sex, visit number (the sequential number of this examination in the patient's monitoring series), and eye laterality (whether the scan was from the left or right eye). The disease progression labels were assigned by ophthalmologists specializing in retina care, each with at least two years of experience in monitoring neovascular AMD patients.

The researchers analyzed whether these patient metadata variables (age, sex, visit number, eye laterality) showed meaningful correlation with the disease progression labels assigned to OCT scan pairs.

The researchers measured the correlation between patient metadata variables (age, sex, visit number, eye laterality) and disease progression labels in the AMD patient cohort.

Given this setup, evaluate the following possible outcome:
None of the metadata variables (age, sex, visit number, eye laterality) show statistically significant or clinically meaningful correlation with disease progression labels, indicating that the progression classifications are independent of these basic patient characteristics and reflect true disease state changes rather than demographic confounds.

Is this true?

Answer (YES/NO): YES